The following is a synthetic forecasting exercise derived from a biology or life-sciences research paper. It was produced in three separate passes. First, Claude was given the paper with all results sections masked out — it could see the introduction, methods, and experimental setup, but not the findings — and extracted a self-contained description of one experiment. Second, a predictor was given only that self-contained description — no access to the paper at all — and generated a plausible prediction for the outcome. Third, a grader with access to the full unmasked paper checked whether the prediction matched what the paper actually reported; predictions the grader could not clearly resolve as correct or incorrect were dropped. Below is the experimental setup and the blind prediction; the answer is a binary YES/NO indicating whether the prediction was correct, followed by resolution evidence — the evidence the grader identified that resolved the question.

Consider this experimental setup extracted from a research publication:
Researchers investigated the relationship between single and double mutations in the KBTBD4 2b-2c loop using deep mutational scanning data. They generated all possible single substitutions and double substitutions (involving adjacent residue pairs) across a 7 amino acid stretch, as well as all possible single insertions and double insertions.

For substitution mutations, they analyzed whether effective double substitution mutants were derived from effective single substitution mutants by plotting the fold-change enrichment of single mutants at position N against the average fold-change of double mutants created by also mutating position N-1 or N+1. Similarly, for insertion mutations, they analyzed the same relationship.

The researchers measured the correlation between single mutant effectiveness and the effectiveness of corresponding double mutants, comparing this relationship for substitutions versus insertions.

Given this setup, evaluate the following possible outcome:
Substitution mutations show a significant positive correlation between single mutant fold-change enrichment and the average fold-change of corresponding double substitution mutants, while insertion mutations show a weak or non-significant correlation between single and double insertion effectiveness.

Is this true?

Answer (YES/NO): YES